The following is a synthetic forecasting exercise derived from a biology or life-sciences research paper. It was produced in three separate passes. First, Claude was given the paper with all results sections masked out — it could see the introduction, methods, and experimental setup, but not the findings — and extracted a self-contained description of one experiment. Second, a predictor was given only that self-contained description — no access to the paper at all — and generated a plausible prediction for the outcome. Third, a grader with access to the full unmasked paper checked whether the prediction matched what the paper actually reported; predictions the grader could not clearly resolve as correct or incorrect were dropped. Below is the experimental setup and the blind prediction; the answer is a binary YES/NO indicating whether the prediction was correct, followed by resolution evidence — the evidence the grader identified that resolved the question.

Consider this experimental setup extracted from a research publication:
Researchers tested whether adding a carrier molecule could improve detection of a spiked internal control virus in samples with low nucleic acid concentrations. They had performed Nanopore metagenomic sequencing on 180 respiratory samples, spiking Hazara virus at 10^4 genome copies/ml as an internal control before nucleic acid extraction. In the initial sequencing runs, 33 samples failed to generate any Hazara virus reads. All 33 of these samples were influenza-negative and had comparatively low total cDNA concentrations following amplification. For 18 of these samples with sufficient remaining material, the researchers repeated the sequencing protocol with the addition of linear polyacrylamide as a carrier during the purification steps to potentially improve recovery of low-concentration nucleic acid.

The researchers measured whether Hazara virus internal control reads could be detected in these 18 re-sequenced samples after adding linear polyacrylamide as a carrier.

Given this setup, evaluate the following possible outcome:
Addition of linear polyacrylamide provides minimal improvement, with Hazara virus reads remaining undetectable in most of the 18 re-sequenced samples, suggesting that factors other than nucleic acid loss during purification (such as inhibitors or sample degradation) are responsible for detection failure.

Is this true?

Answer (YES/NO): NO